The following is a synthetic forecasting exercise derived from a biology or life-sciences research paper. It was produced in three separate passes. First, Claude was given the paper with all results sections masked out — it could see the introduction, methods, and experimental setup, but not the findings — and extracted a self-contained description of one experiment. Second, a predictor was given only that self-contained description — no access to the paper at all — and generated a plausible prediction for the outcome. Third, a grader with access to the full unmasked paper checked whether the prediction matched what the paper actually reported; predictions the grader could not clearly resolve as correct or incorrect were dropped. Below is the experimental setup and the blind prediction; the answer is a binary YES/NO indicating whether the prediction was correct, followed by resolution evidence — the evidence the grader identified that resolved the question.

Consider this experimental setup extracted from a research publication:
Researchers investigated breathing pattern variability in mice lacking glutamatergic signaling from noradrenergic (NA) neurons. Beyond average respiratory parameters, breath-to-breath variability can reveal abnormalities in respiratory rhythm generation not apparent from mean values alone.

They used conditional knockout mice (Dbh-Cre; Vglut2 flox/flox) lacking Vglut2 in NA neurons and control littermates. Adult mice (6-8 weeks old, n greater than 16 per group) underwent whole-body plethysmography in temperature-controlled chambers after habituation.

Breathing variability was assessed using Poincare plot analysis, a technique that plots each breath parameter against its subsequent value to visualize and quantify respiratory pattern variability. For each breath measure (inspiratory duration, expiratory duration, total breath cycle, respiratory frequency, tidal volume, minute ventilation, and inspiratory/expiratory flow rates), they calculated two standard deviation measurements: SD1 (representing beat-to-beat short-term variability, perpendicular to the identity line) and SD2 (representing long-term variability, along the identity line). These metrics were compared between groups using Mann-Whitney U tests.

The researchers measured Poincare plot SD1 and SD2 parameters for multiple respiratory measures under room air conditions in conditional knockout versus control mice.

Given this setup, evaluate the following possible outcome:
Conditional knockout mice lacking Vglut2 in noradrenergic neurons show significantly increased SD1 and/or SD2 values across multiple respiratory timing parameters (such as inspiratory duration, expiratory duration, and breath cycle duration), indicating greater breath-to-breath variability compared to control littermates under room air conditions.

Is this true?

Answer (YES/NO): NO